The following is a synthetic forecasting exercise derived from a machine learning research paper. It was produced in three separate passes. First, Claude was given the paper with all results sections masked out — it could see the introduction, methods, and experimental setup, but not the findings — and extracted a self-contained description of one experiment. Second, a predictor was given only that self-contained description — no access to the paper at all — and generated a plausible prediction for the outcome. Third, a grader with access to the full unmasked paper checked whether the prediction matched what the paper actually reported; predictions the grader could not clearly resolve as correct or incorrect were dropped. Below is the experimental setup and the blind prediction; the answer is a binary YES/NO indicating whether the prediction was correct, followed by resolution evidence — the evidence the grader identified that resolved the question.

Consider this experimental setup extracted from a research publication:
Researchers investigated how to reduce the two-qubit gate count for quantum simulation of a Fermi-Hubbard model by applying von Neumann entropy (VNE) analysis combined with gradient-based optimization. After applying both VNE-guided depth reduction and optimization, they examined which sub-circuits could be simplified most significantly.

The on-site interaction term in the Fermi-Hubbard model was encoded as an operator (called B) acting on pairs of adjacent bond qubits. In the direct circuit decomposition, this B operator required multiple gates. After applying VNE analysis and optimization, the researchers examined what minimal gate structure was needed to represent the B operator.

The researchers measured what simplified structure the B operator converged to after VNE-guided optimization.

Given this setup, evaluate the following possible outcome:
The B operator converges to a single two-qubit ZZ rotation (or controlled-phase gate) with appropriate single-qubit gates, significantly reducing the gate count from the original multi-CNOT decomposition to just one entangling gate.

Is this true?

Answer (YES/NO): NO